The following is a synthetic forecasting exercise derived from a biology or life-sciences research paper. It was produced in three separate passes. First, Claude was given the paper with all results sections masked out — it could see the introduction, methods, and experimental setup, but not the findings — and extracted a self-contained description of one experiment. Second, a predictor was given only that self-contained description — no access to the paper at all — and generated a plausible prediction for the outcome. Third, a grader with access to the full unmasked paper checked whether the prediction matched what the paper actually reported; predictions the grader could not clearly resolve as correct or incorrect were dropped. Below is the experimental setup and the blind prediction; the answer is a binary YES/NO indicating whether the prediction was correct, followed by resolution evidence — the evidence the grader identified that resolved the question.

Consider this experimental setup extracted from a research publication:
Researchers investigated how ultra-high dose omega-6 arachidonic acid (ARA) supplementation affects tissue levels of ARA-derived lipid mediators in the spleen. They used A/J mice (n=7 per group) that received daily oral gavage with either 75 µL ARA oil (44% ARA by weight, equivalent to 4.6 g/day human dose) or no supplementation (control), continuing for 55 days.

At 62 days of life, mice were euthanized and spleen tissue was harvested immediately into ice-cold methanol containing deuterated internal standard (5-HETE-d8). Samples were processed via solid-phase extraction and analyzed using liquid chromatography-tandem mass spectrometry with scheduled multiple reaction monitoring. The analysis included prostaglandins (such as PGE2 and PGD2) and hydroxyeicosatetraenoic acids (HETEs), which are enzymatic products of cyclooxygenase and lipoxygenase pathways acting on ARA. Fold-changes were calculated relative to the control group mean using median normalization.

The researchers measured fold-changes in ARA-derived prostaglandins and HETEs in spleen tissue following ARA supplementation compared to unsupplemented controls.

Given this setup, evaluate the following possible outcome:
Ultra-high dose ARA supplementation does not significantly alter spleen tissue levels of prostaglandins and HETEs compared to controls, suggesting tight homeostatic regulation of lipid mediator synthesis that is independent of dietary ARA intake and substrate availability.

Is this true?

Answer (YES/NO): NO